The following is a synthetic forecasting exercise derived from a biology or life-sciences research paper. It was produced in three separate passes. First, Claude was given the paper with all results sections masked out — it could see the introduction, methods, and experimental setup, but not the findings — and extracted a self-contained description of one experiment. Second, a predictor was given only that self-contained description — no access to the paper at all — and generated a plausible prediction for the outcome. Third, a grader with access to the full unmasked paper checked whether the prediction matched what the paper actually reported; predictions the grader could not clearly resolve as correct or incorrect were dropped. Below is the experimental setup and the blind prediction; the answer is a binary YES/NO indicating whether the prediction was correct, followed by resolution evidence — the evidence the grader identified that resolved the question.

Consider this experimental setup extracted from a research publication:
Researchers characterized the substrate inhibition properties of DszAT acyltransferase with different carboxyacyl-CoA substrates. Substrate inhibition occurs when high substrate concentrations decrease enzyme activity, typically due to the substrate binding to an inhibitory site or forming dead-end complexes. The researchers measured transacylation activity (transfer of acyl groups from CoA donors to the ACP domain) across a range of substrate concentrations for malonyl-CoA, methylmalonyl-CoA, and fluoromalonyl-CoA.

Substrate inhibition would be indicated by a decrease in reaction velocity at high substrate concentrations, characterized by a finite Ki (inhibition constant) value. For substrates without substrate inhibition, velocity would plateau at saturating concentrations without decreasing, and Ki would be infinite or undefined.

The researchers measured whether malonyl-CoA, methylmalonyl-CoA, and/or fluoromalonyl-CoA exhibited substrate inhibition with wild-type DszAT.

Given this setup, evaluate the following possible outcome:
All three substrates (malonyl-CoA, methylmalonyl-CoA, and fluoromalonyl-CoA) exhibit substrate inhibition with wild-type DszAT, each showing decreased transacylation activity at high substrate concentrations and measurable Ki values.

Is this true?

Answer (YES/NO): NO